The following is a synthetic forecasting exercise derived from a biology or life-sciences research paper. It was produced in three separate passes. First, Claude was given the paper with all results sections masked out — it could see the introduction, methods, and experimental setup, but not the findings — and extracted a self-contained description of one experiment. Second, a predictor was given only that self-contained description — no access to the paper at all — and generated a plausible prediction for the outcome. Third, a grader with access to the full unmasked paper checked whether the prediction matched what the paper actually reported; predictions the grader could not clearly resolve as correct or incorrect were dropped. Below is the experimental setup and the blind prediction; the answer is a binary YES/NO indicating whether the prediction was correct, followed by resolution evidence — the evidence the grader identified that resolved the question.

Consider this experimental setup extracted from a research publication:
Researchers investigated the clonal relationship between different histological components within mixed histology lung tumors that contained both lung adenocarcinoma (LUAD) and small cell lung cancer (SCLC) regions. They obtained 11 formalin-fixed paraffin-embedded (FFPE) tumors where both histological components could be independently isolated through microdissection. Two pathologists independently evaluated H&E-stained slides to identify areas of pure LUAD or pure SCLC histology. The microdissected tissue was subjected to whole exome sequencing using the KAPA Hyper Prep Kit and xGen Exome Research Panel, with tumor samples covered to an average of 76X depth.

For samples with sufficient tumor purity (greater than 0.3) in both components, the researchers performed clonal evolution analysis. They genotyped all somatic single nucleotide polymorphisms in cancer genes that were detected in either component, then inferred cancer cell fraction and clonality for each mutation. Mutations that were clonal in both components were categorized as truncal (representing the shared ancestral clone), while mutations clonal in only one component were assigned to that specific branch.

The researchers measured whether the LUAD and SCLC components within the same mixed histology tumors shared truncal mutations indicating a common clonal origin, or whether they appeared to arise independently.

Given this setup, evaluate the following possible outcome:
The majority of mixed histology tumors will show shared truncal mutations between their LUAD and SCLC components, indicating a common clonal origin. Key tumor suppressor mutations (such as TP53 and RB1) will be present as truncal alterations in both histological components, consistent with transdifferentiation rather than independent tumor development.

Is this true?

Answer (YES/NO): YES